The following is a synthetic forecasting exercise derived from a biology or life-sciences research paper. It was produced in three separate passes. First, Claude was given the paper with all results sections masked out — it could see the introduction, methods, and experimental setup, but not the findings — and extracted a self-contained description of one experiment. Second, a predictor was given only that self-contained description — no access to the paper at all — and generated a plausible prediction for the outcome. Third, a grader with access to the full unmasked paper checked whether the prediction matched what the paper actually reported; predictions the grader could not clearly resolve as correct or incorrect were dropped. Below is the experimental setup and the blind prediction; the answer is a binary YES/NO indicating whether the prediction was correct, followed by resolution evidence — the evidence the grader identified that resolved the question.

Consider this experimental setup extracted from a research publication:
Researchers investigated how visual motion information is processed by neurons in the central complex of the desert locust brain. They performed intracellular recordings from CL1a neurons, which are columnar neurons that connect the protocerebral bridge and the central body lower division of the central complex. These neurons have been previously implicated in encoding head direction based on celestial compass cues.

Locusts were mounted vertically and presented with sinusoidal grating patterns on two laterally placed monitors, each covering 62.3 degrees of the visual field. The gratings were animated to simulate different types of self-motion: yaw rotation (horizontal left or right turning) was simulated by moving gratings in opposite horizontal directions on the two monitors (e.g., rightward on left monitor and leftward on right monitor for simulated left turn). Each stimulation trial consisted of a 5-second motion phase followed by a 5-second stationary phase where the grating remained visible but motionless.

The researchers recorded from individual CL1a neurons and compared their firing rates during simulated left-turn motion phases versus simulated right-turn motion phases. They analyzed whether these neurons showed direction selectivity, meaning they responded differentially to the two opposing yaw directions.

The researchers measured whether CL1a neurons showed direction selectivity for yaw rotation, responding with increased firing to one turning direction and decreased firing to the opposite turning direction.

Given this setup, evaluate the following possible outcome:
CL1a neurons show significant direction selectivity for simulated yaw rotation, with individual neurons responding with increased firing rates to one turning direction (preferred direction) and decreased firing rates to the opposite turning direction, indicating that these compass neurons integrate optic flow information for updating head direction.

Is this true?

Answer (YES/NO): NO